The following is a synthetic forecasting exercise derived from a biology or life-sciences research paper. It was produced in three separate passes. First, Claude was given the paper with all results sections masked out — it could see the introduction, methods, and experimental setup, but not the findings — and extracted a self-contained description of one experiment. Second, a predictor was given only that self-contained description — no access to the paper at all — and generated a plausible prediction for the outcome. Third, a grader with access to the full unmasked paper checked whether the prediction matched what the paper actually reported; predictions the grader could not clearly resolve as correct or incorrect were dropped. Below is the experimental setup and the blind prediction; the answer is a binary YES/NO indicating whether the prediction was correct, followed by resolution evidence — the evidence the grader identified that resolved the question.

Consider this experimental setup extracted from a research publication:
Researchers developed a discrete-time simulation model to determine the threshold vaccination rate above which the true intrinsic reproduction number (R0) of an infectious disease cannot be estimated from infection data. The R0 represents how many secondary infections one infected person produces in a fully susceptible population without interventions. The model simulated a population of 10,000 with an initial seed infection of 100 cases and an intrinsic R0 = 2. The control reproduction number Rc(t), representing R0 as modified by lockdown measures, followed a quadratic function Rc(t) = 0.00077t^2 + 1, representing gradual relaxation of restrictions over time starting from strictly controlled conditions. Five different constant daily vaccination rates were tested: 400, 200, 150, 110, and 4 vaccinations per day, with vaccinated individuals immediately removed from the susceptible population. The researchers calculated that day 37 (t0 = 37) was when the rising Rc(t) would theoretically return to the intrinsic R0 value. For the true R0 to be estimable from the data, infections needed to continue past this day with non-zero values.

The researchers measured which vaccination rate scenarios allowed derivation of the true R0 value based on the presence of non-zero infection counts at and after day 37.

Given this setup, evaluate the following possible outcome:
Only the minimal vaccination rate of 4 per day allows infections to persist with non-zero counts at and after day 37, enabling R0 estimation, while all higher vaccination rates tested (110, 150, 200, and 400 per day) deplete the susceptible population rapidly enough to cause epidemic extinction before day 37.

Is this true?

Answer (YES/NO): NO